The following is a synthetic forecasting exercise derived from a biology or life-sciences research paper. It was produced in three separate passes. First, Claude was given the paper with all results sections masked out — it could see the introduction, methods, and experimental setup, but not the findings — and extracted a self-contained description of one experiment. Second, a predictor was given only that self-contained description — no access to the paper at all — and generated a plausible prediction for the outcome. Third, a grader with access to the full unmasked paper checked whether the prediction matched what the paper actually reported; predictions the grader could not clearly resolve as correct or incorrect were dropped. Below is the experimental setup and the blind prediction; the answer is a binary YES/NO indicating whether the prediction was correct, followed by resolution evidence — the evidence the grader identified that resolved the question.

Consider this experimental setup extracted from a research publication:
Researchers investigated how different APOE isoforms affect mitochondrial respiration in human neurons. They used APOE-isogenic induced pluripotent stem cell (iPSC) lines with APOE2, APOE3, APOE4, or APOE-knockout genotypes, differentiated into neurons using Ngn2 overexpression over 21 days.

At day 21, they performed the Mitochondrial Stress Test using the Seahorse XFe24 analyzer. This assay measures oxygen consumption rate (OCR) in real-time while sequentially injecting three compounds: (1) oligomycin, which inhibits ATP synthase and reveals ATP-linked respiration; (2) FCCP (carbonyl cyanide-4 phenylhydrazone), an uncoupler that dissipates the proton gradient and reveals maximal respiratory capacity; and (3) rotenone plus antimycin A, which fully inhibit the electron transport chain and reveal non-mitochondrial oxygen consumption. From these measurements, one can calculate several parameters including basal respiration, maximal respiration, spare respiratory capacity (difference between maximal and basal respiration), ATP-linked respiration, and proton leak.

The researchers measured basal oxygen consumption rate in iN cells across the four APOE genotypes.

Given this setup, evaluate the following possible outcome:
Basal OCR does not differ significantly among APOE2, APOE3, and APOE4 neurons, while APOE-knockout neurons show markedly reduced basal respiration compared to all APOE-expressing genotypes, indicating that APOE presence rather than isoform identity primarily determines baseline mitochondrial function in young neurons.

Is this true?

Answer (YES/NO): NO